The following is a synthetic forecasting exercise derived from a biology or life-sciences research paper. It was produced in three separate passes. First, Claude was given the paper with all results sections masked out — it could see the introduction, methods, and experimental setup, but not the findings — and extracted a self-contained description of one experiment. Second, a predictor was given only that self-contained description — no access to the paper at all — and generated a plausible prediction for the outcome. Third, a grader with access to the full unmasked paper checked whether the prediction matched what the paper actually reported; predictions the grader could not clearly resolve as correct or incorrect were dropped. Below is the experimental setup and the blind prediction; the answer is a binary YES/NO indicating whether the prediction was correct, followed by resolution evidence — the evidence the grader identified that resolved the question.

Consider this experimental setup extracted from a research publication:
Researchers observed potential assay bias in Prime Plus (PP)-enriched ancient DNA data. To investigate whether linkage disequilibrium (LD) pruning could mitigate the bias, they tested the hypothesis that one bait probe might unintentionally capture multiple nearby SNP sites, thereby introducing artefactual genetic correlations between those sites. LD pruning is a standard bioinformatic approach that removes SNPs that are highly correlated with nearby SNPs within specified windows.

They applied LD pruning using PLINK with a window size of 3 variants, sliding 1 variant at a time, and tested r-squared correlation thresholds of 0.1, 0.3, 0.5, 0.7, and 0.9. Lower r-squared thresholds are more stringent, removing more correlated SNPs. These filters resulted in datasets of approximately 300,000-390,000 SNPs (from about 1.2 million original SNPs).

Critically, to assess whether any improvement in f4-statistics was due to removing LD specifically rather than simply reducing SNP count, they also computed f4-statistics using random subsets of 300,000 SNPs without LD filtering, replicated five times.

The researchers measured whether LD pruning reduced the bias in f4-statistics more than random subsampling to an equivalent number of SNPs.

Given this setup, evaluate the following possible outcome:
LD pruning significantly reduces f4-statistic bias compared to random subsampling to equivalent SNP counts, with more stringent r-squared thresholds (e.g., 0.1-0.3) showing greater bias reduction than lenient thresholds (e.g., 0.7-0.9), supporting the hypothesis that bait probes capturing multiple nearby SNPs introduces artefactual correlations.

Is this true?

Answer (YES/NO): YES